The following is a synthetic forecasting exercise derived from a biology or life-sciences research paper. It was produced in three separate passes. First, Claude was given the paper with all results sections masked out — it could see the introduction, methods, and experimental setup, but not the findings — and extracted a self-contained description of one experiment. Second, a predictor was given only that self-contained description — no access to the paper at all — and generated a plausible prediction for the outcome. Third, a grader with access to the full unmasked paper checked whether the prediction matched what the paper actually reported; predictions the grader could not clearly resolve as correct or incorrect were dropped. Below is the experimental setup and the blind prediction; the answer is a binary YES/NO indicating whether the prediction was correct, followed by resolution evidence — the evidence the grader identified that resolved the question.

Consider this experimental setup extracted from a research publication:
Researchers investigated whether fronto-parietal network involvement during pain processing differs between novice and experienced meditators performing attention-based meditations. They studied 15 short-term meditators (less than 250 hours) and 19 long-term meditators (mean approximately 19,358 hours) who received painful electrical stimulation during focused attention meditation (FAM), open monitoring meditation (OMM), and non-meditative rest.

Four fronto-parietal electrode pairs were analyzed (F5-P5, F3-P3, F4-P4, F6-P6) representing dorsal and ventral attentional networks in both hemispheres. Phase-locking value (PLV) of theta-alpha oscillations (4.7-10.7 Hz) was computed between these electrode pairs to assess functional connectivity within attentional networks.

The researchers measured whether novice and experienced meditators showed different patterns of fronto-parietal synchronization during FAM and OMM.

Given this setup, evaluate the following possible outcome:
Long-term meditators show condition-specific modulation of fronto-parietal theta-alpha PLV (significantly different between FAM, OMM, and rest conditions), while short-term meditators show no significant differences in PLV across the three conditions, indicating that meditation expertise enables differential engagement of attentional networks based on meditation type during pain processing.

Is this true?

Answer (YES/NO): YES